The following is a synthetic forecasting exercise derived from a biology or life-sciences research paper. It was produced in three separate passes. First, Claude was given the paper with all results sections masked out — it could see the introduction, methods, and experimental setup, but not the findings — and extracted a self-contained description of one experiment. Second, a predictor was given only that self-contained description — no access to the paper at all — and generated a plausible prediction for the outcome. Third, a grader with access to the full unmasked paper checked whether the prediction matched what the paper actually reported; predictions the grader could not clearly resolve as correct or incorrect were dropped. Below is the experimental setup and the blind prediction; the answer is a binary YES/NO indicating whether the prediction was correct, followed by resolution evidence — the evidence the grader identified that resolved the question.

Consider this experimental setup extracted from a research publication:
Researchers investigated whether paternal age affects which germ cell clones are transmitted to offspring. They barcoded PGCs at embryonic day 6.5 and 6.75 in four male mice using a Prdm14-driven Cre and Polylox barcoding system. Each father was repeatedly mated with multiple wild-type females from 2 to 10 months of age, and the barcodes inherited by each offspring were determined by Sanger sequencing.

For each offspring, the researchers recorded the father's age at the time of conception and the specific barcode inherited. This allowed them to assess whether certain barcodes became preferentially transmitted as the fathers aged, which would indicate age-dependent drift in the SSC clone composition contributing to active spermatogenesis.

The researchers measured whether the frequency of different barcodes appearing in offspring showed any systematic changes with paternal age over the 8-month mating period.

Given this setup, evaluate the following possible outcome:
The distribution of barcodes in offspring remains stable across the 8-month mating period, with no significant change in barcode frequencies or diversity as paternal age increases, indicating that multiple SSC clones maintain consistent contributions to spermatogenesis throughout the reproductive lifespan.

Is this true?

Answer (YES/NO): YES